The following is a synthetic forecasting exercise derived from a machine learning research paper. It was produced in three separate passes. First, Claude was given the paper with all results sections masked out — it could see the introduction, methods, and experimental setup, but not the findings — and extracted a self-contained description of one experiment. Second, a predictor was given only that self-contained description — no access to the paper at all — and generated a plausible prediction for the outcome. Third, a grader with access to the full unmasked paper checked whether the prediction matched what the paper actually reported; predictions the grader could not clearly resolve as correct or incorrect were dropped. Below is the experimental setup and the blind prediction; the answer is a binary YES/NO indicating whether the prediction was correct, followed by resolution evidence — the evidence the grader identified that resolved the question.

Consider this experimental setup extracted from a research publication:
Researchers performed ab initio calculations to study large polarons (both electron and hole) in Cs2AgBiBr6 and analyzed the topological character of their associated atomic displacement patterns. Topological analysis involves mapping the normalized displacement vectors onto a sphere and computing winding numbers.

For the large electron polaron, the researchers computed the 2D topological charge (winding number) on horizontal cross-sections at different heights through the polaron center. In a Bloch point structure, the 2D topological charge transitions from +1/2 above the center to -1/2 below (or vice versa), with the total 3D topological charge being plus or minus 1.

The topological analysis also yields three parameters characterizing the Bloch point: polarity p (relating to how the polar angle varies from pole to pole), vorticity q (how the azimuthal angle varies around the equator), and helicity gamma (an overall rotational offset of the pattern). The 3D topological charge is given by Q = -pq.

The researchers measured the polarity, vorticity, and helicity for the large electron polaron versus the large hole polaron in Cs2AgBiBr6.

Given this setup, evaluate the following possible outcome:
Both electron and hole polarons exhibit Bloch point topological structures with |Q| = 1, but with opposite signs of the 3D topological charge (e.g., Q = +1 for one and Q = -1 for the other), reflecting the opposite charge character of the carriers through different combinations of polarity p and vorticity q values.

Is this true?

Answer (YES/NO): NO